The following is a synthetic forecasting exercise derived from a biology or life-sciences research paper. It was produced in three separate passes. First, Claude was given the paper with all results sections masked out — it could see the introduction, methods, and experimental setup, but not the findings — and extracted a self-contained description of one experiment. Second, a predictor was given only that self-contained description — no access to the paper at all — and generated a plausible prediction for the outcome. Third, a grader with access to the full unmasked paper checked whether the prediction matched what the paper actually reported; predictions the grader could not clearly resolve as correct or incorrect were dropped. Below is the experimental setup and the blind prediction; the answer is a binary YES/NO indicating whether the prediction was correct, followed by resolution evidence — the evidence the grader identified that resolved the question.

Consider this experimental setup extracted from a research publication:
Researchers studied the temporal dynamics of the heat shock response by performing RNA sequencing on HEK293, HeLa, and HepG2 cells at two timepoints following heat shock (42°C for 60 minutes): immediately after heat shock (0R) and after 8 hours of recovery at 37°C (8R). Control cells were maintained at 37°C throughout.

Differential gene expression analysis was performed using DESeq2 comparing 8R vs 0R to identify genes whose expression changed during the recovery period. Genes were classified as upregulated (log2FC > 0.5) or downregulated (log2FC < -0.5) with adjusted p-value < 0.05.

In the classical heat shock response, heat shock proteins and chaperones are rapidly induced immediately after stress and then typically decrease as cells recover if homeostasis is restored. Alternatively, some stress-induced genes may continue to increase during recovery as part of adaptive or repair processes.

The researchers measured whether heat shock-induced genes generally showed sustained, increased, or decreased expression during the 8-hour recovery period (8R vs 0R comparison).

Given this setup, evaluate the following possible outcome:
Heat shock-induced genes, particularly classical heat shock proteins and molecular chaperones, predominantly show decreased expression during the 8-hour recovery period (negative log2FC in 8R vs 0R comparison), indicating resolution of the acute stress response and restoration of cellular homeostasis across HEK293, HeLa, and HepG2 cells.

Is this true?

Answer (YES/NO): NO